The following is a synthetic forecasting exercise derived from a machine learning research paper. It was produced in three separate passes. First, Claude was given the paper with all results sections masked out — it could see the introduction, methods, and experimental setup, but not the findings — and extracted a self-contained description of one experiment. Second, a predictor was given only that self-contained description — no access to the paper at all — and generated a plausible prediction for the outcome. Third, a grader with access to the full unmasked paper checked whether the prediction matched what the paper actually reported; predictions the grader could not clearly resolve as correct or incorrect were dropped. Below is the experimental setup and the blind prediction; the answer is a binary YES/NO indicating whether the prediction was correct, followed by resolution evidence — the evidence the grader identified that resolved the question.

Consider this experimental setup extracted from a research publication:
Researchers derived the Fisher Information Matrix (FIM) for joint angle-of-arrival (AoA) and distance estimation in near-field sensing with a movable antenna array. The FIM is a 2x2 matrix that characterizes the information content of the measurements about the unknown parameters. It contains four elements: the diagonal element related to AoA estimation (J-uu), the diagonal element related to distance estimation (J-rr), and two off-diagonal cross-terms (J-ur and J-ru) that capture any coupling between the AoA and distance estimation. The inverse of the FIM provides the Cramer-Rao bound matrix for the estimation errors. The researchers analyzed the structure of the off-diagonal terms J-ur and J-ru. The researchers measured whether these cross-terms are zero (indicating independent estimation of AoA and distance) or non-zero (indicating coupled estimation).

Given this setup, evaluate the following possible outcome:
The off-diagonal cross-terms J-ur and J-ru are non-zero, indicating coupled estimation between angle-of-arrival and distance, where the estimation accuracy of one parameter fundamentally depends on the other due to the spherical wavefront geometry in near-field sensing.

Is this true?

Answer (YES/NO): YES